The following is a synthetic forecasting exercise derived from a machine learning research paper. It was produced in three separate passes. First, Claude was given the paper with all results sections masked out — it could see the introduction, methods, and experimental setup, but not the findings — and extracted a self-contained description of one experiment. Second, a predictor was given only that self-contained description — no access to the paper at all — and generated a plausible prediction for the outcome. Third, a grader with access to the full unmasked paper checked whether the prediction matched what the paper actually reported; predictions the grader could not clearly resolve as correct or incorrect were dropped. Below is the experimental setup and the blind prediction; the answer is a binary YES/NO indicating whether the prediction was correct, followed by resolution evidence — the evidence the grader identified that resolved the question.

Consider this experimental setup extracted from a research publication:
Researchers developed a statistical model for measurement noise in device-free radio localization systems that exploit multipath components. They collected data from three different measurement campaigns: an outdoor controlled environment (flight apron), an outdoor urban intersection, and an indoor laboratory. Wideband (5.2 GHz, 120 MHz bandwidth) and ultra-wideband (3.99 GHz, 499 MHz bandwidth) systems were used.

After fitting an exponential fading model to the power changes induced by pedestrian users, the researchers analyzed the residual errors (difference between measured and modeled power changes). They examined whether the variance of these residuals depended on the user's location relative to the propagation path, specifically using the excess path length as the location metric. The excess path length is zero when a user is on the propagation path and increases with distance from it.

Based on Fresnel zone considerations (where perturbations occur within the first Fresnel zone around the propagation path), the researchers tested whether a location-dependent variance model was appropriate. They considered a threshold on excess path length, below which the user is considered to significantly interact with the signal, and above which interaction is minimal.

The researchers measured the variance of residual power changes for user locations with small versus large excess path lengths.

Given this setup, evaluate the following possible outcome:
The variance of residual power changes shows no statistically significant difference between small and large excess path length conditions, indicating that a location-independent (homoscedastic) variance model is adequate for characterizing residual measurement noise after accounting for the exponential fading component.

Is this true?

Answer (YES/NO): NO